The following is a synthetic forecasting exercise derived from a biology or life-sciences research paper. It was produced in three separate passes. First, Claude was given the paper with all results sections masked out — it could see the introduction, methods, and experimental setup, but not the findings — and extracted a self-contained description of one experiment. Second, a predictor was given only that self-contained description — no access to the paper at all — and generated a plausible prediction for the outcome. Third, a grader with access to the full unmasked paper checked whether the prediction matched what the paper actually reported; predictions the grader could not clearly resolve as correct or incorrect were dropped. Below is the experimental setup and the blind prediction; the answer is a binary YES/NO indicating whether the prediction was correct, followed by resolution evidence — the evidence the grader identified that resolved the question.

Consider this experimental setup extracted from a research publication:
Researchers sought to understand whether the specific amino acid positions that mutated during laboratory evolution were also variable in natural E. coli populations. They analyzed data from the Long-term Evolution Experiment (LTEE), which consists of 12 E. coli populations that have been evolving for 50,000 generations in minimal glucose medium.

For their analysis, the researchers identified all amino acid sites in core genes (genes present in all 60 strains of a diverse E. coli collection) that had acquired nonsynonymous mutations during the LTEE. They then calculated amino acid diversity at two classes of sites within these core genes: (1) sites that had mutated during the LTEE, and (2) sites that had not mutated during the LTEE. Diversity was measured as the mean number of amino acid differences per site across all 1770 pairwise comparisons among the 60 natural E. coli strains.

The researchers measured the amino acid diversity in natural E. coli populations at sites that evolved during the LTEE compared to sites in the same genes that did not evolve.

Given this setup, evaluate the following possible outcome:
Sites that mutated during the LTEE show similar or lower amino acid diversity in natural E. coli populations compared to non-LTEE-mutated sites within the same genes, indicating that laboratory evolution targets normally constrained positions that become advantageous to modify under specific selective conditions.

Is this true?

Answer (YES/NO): YES